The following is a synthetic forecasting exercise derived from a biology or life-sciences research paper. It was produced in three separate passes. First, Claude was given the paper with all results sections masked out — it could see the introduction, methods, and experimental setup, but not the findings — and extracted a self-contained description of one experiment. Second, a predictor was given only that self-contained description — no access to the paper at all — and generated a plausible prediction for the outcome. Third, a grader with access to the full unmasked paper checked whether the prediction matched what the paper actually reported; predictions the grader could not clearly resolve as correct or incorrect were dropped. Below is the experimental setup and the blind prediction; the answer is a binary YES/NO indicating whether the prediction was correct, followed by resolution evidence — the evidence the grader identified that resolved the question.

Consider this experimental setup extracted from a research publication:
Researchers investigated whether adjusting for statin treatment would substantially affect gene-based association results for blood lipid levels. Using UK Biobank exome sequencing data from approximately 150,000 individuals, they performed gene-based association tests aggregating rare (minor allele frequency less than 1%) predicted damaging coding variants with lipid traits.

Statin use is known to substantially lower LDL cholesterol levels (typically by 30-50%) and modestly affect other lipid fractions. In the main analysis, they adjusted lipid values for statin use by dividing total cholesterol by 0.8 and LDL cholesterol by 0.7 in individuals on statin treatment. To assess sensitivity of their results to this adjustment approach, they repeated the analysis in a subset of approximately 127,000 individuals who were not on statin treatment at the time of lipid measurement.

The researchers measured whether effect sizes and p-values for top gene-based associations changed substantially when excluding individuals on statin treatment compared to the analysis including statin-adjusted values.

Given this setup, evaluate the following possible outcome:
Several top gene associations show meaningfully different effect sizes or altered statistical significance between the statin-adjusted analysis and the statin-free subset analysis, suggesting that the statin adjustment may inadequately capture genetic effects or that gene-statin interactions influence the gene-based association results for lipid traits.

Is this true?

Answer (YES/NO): NO